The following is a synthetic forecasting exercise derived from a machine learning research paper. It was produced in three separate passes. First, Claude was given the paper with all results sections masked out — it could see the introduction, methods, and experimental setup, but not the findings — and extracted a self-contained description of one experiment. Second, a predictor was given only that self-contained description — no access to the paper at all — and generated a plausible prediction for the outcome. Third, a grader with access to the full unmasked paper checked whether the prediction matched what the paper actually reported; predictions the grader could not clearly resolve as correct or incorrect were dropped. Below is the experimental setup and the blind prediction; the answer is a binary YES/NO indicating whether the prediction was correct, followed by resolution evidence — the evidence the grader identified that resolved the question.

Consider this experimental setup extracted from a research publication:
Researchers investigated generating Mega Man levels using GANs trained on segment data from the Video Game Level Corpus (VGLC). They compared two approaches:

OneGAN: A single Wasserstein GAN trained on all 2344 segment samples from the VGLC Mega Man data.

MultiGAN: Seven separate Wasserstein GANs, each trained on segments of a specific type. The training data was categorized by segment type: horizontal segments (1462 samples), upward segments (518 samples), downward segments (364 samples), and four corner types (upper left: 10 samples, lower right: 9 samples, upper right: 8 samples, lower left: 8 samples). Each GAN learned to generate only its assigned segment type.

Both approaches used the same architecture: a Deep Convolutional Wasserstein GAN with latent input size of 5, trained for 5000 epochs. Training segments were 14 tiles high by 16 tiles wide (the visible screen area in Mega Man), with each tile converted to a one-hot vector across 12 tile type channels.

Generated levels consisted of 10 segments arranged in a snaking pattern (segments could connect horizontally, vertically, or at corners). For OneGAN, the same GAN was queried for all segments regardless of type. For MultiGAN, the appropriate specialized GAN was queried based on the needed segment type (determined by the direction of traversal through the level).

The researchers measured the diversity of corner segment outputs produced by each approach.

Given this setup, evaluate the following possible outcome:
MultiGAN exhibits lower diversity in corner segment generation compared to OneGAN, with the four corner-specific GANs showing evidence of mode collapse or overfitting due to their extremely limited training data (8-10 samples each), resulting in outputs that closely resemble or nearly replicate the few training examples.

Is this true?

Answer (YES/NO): YES